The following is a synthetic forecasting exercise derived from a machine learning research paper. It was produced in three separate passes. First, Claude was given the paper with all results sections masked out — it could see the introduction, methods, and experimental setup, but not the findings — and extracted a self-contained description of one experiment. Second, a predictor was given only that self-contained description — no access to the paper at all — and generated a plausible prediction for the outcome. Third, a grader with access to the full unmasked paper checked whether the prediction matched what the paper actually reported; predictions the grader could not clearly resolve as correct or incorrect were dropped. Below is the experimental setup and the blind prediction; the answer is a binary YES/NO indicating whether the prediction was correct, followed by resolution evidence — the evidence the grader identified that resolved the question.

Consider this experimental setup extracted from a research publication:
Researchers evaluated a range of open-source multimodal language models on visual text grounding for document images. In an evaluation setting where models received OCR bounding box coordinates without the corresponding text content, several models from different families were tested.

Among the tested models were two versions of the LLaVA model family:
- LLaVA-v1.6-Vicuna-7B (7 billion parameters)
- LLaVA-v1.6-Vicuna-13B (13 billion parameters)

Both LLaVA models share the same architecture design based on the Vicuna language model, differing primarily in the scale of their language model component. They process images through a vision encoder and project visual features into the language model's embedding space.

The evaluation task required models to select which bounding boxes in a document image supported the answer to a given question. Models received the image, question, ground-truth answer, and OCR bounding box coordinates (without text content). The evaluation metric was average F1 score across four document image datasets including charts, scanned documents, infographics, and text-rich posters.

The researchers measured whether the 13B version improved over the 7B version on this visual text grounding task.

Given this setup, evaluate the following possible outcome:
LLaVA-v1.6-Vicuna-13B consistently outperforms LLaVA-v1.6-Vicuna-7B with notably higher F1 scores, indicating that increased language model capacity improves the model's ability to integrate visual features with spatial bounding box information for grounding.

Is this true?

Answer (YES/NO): YES